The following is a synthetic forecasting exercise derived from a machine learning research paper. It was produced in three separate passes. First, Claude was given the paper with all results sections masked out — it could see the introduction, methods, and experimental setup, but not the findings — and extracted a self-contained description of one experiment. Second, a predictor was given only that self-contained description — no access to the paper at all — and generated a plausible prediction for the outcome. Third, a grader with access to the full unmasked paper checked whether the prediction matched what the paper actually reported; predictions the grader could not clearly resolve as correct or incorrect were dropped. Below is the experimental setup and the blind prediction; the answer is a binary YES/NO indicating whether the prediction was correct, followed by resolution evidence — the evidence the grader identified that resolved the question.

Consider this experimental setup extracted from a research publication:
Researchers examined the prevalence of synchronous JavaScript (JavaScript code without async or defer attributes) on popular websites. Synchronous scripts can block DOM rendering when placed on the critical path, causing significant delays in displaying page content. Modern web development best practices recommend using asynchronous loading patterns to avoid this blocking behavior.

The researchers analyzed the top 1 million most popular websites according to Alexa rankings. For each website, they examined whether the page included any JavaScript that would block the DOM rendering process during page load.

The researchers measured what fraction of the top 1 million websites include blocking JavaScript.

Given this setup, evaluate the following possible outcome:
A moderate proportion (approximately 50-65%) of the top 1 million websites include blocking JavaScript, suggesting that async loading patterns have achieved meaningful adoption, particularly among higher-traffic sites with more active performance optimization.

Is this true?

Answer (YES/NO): NO